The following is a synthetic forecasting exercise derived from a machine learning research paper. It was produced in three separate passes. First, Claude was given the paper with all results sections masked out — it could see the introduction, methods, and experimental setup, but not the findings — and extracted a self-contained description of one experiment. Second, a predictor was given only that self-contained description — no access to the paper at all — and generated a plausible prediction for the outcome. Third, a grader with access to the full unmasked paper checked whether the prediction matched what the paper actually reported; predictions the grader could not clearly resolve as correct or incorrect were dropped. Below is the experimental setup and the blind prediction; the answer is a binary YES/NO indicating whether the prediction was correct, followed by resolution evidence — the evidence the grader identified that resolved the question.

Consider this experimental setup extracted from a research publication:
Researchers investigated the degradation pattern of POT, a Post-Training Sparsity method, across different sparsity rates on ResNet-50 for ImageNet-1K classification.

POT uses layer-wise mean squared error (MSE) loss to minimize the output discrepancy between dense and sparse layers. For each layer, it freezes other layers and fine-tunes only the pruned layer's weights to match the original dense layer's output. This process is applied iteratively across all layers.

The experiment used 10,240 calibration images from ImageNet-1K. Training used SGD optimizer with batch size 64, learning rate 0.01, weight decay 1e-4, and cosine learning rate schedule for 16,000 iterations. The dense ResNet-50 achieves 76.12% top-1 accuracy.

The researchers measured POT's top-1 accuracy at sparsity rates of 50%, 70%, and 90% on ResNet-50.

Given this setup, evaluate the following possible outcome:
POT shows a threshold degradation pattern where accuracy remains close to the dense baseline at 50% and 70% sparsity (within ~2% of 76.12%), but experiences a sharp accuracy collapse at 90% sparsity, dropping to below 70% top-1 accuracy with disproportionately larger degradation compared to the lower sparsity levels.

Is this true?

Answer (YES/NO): NO